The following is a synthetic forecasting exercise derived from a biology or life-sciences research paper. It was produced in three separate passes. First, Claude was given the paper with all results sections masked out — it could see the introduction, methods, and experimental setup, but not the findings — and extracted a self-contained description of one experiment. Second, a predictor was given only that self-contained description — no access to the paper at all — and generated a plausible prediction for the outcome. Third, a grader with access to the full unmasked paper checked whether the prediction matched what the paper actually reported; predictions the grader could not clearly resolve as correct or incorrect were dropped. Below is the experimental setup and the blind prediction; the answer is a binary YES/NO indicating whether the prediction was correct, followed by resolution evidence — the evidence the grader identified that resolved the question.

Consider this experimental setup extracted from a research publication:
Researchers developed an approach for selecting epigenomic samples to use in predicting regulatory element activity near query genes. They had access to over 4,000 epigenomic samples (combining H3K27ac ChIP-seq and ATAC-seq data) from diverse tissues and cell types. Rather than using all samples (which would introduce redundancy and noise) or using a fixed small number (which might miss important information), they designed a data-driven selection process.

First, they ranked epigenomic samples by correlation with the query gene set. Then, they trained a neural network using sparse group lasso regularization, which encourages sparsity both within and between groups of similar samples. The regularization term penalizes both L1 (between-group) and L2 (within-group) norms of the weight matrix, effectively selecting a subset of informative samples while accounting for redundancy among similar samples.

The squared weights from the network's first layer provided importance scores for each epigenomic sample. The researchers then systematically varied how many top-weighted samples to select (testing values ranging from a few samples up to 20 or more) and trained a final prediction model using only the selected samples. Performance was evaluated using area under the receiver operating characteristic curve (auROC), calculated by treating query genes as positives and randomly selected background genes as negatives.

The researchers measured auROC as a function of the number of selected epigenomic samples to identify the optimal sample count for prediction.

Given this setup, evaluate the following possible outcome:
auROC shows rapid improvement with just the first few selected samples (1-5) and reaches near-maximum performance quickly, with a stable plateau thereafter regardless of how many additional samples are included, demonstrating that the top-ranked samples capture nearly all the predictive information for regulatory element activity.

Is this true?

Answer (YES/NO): NO